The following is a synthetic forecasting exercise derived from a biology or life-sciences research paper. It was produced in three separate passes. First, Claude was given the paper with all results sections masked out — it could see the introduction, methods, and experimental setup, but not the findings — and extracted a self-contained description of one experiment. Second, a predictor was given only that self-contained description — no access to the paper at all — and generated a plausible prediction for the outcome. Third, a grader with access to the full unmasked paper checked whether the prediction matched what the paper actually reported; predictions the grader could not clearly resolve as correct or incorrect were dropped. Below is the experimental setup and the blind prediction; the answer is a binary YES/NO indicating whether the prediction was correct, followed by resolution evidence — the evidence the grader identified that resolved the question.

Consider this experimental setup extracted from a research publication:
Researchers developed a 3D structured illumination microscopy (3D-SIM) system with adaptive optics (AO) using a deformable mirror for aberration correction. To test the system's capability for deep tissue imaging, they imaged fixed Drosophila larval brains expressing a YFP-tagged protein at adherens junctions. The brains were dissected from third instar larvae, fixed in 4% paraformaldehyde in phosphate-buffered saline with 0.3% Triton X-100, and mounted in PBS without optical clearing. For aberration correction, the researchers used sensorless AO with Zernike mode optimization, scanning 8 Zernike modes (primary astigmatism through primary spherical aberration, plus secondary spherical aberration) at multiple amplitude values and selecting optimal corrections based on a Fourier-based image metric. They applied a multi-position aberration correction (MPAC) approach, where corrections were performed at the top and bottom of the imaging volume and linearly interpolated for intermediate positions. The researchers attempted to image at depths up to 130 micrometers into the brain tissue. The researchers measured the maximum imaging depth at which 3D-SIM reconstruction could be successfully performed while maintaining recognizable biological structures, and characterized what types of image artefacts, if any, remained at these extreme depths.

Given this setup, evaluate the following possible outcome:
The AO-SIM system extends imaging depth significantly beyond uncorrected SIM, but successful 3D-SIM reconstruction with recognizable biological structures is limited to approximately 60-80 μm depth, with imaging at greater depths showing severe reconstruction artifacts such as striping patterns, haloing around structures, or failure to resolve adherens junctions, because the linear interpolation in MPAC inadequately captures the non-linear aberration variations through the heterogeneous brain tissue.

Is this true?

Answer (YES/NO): NO